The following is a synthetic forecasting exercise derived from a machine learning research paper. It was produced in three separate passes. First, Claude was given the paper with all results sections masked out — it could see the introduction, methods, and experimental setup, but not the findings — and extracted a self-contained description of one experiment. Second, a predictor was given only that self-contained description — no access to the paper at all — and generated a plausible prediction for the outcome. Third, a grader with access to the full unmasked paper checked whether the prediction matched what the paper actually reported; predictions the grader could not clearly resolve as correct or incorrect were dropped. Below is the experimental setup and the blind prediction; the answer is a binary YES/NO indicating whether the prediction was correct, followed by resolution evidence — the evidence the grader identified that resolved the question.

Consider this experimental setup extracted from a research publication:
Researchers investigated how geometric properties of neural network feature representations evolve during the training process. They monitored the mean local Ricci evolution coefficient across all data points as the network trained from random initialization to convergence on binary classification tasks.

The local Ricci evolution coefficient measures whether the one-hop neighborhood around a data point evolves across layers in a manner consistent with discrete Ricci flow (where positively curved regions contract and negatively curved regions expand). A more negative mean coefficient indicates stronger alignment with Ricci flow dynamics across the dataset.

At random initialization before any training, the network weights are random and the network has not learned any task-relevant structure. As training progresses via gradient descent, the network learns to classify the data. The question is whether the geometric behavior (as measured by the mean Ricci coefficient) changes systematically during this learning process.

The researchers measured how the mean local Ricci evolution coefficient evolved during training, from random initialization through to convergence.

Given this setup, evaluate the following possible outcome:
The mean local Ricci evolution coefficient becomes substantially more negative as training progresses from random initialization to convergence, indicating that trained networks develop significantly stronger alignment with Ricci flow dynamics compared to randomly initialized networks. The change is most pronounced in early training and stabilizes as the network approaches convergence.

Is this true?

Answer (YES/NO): YES